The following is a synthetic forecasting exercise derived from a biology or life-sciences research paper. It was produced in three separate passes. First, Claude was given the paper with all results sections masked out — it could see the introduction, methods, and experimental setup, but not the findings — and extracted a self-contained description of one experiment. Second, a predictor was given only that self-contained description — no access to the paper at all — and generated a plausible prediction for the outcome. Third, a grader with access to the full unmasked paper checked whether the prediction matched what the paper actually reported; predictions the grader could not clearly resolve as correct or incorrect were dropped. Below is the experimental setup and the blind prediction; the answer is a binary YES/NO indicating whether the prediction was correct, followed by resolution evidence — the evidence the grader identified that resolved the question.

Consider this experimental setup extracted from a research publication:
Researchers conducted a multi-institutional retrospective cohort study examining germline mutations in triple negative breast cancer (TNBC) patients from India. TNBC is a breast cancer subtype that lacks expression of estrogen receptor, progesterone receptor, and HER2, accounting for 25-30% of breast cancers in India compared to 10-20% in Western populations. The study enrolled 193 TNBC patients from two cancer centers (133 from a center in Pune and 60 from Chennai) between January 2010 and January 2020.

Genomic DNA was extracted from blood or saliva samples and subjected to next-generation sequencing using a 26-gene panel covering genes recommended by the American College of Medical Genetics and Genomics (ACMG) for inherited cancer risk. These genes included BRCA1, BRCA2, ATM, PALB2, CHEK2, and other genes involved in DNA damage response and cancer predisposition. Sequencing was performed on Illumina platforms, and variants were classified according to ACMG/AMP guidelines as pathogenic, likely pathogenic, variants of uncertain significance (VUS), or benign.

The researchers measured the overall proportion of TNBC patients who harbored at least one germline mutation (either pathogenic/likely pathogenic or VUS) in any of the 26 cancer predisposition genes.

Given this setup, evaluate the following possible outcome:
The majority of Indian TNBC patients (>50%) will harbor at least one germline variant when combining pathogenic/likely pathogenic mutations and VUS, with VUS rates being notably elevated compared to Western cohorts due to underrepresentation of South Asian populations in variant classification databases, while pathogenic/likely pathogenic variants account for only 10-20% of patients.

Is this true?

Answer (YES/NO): NO